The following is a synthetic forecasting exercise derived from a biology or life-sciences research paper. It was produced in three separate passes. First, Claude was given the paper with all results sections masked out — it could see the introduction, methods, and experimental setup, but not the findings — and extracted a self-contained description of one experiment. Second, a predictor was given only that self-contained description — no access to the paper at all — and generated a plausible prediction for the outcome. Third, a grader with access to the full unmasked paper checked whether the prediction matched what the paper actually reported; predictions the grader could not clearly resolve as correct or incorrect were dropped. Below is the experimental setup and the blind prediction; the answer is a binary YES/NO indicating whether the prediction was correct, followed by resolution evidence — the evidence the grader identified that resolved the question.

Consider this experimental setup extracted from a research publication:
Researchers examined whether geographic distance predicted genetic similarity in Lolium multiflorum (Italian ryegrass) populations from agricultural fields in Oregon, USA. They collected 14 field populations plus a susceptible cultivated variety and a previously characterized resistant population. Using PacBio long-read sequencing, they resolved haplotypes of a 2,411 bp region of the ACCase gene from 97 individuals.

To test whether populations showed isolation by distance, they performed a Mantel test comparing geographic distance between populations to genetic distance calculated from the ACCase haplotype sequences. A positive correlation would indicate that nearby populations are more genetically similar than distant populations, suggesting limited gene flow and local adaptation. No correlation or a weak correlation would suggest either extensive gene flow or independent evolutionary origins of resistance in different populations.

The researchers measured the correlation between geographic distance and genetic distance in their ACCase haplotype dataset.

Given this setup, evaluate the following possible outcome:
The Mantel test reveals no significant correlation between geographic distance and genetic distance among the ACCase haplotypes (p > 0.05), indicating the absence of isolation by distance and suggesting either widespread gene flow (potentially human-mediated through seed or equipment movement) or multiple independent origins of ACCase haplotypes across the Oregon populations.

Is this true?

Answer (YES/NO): YES